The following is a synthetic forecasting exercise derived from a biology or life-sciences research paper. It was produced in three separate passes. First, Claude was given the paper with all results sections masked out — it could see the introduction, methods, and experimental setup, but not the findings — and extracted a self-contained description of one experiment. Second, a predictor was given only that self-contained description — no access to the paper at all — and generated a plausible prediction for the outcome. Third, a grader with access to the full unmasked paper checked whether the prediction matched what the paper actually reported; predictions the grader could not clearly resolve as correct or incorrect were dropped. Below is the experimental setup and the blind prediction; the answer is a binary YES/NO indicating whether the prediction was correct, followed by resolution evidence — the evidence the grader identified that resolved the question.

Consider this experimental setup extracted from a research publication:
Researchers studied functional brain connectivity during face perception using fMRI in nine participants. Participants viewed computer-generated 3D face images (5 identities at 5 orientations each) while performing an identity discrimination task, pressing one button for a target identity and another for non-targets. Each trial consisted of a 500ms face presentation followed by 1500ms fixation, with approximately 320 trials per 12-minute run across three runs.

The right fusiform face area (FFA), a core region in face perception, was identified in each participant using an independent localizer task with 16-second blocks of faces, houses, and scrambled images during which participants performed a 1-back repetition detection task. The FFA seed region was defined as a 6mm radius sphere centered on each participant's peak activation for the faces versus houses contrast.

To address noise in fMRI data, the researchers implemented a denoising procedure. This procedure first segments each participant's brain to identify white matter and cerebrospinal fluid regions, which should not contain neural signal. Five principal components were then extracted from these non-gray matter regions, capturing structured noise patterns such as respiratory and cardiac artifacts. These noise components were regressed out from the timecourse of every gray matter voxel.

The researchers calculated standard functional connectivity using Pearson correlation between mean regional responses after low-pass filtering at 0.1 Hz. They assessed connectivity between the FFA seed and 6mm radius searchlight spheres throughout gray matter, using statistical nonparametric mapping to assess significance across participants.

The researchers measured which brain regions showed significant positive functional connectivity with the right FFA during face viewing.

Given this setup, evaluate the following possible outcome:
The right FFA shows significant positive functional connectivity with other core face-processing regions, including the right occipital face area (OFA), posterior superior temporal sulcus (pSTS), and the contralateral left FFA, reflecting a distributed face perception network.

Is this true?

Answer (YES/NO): NO